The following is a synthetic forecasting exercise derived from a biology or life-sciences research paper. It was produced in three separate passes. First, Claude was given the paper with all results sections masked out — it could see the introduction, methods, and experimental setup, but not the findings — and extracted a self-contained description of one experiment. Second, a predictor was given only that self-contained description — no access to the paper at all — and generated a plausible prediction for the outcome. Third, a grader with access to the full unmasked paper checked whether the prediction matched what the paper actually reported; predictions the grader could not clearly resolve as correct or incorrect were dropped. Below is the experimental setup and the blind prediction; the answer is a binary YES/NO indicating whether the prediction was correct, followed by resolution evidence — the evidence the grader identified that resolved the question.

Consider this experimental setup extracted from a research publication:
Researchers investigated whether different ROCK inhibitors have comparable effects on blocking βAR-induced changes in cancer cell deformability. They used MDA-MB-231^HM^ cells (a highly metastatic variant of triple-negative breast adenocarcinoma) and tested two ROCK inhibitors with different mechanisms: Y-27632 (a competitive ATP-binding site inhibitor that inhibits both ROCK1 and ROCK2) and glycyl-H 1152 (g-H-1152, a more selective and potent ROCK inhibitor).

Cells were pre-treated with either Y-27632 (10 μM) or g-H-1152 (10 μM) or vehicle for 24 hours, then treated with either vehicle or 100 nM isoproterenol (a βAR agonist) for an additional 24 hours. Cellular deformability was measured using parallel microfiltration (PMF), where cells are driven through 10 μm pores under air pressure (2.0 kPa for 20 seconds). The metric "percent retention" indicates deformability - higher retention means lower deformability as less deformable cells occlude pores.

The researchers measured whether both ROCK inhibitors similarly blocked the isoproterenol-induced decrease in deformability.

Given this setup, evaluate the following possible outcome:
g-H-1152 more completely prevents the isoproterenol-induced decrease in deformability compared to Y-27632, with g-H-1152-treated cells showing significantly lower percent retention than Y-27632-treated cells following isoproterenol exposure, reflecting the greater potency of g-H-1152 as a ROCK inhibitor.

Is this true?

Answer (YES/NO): NO